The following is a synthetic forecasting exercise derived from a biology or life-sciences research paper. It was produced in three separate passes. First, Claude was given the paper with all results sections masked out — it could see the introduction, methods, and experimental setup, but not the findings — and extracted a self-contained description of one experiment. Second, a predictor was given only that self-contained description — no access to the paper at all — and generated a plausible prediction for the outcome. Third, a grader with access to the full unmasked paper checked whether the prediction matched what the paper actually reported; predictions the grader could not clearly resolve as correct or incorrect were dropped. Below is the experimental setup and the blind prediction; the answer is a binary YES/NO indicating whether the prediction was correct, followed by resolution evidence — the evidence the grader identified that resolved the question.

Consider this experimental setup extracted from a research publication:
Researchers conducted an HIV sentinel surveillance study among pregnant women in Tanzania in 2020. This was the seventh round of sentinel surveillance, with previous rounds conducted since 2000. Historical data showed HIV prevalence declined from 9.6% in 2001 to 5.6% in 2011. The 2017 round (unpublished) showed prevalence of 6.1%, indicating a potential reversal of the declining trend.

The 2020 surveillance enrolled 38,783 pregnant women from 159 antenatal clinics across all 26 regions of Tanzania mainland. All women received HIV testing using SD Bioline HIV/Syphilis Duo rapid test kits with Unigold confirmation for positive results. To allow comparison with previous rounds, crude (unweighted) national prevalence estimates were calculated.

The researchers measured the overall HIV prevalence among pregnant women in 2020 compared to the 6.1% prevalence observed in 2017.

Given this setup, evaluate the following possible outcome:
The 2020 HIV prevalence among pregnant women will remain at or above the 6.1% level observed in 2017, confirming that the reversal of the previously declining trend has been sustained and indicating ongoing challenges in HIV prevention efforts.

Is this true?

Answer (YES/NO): YES